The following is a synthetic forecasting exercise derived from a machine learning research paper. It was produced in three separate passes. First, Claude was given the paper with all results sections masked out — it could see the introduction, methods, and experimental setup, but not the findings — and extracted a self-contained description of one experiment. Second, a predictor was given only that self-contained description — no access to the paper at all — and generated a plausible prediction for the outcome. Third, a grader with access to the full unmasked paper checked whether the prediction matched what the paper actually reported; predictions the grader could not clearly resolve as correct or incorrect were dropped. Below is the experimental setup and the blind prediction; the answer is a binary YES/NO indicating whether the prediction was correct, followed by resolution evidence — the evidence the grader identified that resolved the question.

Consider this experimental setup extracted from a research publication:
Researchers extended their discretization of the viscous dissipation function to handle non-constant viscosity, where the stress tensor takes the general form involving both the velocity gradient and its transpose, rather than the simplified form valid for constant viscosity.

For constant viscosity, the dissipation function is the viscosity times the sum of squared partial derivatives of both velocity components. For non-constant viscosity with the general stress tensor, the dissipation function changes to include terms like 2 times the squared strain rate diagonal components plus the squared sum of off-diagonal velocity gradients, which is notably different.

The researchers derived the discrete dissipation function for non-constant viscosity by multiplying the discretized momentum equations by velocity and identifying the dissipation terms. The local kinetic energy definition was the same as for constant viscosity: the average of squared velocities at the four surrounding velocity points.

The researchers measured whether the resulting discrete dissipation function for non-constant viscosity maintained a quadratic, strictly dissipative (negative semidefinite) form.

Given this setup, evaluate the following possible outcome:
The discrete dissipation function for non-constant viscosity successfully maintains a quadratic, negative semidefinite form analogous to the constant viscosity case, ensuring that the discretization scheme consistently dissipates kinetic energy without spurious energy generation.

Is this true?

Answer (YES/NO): YES